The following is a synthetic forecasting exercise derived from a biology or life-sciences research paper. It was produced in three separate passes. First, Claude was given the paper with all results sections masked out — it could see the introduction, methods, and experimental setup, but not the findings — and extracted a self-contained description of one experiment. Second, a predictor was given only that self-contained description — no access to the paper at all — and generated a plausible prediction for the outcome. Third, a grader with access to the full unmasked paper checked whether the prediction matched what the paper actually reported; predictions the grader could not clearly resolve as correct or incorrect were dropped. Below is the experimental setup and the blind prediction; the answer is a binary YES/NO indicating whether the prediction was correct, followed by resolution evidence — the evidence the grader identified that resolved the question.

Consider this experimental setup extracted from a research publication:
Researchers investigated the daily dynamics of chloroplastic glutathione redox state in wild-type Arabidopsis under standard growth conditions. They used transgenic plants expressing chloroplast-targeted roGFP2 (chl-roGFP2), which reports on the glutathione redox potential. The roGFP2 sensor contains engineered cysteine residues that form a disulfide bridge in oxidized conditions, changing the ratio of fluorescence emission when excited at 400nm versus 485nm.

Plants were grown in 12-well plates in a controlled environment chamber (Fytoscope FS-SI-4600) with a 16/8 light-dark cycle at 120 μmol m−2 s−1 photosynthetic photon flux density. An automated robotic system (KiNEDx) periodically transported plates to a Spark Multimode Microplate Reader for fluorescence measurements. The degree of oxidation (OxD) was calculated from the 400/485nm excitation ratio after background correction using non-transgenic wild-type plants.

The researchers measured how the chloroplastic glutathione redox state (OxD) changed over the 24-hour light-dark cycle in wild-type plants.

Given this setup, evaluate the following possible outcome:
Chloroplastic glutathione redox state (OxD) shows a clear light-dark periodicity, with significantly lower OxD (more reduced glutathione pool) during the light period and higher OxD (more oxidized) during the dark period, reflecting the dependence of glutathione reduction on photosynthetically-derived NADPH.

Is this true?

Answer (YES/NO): NO